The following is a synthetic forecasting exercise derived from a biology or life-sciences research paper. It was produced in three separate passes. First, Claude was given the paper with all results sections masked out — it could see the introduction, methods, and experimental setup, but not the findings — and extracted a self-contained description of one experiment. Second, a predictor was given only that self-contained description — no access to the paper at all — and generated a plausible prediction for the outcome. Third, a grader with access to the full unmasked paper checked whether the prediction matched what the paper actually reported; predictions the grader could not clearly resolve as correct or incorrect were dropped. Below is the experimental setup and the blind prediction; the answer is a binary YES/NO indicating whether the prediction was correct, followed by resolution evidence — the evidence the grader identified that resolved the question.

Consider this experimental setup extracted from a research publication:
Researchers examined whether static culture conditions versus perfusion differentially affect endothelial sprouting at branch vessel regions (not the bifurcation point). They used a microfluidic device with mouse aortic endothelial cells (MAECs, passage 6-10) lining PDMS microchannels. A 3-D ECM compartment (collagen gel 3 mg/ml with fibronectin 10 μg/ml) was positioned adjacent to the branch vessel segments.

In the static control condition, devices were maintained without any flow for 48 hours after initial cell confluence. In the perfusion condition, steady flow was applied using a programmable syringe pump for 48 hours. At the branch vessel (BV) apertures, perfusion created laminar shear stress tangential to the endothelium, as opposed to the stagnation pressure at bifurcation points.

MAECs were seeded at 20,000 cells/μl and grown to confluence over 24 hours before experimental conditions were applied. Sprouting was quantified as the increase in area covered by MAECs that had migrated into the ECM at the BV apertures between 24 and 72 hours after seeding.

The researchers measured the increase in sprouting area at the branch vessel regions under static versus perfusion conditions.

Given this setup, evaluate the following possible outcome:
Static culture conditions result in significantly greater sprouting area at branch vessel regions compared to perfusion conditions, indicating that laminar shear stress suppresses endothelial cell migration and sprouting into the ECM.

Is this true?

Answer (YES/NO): YES